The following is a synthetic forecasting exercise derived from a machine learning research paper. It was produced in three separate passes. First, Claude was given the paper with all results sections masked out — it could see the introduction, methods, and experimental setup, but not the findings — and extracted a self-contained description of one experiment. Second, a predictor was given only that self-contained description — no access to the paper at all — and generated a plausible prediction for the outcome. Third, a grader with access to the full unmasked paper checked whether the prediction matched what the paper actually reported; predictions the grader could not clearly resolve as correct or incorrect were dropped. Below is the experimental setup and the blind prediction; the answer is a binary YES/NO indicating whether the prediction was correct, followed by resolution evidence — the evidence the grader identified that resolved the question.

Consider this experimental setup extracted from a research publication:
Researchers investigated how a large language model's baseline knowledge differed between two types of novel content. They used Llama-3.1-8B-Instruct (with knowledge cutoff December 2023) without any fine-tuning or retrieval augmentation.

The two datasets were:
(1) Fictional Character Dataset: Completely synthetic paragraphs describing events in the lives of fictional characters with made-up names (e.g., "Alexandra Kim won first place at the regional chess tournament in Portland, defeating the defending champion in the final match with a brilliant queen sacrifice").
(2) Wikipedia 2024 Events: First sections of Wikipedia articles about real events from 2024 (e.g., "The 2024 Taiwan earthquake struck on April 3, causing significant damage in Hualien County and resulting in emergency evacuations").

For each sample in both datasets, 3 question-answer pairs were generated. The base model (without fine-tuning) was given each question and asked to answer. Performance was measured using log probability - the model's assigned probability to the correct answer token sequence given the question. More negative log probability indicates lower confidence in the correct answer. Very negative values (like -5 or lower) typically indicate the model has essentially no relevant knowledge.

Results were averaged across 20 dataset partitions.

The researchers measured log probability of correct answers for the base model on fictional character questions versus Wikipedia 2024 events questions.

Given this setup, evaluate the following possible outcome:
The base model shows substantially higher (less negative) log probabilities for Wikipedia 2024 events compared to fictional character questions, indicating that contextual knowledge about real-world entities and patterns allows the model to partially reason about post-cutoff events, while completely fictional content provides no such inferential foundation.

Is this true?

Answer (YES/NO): YES